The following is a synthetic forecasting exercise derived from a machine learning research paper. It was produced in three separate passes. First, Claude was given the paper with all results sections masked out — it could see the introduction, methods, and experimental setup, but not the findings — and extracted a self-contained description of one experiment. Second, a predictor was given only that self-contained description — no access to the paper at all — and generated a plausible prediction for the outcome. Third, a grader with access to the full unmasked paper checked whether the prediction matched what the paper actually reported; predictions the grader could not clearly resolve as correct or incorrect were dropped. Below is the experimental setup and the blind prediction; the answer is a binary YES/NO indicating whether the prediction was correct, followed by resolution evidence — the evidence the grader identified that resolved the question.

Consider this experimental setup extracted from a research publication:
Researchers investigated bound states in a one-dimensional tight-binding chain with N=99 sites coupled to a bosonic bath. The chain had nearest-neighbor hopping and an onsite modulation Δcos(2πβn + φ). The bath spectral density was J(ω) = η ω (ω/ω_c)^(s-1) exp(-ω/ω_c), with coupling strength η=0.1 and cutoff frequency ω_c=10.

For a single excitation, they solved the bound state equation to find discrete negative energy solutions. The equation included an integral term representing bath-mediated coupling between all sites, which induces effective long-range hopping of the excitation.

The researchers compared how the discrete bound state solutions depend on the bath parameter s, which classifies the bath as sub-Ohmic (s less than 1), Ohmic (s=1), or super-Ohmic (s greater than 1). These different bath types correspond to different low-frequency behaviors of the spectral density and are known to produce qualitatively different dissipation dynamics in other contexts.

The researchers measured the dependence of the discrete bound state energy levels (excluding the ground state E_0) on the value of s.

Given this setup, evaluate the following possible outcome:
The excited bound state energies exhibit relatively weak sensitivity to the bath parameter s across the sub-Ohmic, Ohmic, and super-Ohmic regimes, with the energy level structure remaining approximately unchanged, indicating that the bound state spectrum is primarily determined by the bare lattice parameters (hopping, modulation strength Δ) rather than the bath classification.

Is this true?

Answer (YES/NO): YES